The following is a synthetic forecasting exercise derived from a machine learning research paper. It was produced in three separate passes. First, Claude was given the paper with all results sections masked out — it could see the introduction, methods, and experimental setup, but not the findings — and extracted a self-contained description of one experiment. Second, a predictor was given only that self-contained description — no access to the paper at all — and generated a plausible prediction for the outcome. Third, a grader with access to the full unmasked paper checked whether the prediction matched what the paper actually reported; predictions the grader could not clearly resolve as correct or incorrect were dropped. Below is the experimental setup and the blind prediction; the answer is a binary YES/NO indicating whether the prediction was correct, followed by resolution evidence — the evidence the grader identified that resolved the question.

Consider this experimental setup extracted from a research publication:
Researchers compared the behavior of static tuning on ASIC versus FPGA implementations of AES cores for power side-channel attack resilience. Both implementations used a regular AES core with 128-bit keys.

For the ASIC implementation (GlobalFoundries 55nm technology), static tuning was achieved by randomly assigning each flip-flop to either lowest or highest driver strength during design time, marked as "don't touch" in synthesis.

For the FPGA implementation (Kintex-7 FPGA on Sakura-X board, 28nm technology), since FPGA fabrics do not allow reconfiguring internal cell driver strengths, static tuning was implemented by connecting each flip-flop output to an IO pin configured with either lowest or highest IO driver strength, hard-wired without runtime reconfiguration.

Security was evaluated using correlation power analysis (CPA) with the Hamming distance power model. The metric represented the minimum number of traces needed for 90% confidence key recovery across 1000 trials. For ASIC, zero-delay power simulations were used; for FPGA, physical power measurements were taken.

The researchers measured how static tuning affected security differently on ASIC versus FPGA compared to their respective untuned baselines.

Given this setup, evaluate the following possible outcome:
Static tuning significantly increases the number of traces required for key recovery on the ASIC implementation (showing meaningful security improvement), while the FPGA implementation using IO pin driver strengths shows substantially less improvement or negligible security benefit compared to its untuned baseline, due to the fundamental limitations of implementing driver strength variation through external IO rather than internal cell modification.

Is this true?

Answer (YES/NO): NO